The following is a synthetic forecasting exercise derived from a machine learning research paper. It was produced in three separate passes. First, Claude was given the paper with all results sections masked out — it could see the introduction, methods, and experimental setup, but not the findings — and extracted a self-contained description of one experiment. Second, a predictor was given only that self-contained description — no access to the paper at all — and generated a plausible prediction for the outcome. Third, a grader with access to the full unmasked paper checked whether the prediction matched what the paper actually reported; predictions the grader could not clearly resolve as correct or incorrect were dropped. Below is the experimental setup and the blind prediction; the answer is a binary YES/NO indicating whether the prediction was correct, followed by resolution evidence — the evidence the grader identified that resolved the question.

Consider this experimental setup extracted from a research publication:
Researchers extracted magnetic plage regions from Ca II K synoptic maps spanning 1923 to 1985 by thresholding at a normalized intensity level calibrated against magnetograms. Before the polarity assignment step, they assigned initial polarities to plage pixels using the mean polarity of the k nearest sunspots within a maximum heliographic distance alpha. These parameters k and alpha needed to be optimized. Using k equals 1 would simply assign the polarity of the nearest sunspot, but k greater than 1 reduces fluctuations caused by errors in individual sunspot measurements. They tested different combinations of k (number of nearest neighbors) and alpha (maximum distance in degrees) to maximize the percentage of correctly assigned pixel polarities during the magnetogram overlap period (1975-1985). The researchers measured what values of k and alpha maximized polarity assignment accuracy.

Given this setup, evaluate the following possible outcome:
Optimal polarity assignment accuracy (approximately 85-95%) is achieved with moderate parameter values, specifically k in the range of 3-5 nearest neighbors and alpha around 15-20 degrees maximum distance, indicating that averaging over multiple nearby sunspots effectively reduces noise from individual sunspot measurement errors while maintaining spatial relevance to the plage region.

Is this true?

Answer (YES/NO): NO